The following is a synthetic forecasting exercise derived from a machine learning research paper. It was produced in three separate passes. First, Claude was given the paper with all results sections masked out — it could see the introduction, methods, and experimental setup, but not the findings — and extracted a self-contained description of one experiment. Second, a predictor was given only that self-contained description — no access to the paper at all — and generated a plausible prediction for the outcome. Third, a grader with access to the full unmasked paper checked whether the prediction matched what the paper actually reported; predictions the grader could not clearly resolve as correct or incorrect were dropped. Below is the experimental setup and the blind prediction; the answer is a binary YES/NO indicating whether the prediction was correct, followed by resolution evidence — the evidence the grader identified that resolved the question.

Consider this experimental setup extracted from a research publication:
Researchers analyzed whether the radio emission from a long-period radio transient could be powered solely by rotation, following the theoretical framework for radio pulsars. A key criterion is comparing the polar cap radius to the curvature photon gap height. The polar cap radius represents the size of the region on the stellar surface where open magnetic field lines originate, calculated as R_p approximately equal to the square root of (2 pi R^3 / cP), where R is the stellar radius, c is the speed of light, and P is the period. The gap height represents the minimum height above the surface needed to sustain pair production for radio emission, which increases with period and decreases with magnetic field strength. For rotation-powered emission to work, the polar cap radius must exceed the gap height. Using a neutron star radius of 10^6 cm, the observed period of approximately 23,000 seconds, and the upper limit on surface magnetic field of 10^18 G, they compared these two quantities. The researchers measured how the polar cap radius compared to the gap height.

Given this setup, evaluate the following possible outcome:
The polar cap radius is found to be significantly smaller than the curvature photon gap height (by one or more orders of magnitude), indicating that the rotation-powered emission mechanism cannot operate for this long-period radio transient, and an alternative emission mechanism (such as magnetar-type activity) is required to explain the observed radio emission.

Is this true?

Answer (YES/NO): NO